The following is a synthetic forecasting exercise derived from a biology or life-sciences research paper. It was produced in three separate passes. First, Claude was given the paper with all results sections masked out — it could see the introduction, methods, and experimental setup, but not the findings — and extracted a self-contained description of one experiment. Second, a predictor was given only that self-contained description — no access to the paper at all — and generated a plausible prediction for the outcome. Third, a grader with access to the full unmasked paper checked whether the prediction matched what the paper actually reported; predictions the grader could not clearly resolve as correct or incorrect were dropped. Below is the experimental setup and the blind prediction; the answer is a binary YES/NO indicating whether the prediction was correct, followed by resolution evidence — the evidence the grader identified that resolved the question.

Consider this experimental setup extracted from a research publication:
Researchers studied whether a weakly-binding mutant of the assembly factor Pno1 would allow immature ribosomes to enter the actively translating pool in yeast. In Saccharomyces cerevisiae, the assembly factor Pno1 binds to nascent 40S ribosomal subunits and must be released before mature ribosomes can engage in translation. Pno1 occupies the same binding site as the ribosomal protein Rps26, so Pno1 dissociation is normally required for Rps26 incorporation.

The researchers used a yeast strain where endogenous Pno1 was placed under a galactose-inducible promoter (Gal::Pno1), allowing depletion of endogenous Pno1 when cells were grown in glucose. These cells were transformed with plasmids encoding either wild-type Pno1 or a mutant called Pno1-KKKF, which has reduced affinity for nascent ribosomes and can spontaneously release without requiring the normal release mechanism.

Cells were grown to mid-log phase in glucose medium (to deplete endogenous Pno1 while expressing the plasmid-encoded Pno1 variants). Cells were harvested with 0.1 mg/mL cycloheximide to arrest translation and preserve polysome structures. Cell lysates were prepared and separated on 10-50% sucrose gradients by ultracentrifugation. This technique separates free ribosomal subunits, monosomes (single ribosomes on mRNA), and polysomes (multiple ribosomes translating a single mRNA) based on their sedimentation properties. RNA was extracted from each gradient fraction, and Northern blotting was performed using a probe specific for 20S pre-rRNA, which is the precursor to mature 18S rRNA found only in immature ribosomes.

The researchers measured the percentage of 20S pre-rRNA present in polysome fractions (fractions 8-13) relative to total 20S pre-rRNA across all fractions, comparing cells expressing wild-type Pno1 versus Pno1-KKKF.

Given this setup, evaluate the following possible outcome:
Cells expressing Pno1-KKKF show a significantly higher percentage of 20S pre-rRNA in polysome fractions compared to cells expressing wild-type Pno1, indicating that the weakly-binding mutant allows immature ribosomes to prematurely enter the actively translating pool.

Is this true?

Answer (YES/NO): YES